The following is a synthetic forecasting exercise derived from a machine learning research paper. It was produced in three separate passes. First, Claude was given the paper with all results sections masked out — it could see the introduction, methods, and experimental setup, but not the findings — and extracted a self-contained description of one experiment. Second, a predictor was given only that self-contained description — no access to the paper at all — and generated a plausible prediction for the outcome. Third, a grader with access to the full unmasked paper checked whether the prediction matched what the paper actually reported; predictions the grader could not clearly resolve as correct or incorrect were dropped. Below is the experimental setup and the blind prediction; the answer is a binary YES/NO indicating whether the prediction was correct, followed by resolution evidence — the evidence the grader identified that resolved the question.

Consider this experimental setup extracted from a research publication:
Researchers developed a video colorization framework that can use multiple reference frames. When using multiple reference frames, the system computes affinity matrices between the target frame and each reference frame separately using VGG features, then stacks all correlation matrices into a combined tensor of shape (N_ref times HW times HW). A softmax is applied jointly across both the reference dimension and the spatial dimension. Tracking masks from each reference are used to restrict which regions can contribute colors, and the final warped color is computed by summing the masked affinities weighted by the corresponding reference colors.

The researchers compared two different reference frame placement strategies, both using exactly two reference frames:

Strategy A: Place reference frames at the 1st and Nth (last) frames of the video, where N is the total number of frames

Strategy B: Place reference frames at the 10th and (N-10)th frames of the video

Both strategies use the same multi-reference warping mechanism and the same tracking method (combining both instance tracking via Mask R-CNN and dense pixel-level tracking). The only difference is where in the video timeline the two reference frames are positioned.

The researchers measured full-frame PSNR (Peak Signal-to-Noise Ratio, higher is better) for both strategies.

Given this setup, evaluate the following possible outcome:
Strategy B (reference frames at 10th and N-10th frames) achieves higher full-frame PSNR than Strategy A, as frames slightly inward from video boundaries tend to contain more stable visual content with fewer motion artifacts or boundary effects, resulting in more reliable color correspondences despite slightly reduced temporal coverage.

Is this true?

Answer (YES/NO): YES